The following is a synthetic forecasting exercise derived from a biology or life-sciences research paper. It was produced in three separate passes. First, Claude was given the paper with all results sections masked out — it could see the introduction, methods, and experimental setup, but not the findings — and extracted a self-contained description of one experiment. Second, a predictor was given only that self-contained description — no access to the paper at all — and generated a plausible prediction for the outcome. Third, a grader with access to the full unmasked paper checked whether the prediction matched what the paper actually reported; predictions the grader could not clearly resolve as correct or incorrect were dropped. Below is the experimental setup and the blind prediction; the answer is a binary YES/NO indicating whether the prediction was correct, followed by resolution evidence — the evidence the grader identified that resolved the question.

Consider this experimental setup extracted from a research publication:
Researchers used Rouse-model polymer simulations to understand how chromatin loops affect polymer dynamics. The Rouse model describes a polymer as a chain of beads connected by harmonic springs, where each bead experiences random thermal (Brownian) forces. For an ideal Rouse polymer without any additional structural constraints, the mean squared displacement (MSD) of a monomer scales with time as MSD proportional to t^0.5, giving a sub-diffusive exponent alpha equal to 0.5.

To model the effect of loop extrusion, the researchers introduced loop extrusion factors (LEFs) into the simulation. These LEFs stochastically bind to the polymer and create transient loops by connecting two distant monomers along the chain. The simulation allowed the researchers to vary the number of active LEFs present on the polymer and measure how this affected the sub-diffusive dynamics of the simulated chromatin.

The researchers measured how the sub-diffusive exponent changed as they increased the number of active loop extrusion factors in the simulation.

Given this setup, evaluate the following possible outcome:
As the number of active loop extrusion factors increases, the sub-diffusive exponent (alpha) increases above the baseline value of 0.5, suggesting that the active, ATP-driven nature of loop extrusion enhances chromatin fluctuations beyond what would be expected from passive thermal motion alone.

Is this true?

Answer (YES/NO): NO